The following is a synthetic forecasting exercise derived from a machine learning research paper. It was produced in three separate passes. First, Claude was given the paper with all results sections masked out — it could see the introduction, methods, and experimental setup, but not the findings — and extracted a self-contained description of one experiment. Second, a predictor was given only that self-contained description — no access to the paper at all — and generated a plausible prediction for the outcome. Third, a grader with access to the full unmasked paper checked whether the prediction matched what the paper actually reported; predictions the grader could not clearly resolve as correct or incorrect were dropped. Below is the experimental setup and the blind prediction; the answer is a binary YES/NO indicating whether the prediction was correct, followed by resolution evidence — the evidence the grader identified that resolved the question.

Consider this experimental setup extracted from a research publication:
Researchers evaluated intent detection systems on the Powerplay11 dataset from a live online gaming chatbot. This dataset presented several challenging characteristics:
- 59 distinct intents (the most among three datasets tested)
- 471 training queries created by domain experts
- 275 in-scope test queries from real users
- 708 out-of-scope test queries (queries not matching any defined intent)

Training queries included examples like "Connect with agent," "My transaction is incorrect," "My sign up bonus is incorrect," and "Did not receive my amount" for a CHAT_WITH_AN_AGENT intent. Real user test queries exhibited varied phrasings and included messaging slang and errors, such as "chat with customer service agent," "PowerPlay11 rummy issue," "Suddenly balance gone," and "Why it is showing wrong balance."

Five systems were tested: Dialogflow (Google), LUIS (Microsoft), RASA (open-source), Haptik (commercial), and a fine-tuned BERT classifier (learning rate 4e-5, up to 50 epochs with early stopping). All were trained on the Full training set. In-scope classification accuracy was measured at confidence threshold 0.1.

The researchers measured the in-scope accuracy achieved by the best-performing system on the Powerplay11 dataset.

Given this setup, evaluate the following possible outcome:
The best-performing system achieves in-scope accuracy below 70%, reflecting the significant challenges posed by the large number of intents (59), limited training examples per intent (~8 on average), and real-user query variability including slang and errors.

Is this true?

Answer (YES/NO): YES